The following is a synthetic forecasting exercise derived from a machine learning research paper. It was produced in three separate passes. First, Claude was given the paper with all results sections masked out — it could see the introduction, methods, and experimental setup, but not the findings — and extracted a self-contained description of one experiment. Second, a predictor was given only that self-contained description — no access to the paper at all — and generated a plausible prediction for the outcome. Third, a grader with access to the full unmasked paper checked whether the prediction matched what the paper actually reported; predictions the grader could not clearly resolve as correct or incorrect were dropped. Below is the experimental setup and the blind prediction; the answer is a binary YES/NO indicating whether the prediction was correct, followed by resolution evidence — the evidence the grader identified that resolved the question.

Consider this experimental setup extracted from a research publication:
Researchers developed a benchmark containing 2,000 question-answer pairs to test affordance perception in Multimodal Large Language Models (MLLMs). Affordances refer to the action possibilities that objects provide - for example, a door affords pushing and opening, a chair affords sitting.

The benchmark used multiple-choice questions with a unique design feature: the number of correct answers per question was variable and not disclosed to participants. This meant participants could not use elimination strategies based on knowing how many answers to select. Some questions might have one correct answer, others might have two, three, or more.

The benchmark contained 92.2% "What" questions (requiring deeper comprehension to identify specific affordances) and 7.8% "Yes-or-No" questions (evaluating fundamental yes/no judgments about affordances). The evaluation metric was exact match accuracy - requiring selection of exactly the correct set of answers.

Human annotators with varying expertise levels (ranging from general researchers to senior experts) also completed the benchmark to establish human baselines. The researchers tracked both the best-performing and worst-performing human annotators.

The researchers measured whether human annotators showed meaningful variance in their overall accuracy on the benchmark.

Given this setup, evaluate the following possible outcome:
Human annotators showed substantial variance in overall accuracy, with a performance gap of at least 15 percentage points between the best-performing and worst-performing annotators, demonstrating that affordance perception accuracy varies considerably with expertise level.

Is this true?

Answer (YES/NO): NO